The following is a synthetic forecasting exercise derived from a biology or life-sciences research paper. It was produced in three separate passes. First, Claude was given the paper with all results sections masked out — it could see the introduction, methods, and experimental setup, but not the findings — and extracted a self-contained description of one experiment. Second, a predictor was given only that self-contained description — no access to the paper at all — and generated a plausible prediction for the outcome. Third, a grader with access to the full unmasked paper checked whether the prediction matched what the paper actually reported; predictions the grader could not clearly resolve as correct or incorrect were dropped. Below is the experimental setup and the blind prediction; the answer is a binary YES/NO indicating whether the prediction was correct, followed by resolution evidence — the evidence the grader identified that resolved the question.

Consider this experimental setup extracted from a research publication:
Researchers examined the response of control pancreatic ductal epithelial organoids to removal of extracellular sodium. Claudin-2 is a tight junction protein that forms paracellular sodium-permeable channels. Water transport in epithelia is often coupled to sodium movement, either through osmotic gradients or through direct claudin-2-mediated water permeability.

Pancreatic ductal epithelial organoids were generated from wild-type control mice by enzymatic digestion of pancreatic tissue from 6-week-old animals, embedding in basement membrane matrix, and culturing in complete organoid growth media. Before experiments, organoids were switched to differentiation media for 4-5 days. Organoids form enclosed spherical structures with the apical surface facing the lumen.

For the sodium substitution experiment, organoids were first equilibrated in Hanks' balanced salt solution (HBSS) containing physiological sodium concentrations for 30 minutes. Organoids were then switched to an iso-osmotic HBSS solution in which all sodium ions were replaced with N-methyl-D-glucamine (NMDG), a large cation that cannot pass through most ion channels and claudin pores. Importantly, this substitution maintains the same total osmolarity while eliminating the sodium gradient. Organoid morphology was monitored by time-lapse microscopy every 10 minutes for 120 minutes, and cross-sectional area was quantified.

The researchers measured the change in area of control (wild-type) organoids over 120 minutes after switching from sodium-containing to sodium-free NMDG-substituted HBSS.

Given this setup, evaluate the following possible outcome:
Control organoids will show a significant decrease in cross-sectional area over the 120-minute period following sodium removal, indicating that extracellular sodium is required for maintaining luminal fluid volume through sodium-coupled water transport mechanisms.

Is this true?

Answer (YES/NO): YES